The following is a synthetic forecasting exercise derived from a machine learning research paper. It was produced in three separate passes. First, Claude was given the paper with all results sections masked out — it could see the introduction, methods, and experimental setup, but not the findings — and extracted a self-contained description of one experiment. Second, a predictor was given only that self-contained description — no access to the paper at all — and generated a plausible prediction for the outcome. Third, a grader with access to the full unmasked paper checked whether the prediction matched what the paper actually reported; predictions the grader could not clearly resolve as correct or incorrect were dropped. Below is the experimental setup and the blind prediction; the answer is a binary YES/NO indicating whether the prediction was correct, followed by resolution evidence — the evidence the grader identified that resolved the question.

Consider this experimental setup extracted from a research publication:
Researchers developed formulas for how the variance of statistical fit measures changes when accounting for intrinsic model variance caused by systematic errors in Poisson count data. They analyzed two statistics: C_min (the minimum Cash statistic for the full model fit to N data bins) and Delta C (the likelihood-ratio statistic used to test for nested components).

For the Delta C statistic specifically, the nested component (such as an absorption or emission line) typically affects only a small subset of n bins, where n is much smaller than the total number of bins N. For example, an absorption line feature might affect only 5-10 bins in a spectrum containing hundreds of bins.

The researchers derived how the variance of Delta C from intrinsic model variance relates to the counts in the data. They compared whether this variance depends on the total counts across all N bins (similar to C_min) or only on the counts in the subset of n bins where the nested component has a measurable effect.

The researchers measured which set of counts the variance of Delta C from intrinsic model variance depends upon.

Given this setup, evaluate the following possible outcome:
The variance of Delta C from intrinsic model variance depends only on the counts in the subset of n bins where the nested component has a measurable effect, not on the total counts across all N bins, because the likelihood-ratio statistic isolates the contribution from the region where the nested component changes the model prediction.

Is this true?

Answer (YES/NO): YES